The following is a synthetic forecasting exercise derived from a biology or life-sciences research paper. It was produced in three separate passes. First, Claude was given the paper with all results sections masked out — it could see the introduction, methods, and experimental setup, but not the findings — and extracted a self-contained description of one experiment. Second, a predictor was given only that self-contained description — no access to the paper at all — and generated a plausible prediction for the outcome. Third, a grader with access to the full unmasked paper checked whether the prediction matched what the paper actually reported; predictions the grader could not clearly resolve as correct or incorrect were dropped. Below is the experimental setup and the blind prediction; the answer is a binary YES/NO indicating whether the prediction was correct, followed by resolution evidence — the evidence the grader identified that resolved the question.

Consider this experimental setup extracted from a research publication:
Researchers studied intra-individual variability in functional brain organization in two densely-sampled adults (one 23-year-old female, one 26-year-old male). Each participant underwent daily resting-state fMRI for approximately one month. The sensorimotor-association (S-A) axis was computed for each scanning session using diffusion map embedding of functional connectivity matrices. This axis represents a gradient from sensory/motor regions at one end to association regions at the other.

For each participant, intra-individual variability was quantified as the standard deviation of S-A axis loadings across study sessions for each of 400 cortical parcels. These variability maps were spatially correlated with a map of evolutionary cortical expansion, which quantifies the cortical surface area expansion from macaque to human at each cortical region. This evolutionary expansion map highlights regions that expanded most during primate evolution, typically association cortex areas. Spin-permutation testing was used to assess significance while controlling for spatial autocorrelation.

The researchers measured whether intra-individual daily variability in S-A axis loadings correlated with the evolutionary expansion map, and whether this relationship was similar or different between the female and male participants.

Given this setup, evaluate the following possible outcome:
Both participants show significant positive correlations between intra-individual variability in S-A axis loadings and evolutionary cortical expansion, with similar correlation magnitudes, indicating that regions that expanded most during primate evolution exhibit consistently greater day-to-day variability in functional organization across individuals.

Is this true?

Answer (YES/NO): NO